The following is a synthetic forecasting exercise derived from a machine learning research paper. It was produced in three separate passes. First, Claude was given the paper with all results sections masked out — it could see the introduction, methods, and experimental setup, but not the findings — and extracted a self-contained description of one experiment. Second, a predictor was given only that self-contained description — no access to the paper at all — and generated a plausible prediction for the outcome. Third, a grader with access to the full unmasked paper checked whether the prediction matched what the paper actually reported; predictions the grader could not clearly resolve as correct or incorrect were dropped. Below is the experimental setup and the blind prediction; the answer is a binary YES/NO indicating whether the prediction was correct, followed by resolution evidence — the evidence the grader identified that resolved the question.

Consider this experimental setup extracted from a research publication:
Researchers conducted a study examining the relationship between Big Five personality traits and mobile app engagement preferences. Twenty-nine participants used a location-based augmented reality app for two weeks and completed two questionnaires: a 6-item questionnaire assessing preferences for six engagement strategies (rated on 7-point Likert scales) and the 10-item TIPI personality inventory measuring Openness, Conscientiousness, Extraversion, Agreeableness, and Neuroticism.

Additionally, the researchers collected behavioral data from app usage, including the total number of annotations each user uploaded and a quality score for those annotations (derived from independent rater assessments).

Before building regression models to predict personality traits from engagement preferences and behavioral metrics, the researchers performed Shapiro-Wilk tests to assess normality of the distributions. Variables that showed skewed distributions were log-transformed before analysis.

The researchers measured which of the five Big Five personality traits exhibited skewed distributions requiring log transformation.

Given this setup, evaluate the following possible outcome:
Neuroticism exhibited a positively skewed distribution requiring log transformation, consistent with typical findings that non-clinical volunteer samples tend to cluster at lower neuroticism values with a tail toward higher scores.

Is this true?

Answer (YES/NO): NO